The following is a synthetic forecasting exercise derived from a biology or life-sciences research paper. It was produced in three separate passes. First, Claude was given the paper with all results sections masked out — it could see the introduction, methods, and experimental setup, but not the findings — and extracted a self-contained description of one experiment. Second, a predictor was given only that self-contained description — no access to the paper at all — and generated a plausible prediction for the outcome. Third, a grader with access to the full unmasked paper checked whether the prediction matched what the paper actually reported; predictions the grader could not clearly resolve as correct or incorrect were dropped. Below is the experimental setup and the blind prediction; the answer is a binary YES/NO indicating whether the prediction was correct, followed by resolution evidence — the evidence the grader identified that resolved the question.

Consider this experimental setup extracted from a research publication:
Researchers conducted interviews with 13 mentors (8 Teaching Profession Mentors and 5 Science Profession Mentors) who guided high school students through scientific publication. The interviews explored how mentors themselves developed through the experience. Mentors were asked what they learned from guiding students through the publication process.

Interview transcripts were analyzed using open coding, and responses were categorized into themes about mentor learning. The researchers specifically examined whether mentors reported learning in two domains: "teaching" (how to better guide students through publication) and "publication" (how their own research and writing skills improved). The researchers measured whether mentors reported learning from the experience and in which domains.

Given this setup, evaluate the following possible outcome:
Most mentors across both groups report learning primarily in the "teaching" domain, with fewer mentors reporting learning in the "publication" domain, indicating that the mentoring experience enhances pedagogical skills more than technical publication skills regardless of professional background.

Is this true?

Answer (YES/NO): NO